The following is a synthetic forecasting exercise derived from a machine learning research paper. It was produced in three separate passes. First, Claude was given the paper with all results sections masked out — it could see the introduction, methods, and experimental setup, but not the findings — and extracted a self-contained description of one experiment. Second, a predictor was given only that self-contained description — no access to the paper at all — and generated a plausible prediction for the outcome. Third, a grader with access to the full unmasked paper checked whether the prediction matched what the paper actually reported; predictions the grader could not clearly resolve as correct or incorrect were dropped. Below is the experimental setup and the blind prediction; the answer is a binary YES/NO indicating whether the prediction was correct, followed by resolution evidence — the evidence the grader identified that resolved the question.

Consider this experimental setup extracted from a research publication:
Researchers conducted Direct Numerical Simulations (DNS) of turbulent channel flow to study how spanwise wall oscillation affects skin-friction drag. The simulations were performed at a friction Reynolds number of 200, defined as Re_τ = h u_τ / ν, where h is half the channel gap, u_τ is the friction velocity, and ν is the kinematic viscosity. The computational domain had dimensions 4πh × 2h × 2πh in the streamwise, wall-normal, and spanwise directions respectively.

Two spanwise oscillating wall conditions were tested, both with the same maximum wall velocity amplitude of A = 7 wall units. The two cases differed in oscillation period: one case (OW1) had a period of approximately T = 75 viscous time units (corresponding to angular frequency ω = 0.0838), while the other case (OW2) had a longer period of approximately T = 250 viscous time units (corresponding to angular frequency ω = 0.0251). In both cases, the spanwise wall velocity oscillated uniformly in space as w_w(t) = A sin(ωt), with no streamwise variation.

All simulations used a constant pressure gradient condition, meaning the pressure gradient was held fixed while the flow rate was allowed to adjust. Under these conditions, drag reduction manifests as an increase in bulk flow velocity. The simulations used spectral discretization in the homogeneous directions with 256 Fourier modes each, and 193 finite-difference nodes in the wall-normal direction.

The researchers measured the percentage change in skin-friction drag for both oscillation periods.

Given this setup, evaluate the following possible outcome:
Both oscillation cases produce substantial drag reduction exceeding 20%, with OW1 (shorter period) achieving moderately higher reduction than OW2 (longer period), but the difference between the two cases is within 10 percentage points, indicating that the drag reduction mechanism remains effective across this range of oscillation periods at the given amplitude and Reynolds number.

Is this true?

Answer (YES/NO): NO